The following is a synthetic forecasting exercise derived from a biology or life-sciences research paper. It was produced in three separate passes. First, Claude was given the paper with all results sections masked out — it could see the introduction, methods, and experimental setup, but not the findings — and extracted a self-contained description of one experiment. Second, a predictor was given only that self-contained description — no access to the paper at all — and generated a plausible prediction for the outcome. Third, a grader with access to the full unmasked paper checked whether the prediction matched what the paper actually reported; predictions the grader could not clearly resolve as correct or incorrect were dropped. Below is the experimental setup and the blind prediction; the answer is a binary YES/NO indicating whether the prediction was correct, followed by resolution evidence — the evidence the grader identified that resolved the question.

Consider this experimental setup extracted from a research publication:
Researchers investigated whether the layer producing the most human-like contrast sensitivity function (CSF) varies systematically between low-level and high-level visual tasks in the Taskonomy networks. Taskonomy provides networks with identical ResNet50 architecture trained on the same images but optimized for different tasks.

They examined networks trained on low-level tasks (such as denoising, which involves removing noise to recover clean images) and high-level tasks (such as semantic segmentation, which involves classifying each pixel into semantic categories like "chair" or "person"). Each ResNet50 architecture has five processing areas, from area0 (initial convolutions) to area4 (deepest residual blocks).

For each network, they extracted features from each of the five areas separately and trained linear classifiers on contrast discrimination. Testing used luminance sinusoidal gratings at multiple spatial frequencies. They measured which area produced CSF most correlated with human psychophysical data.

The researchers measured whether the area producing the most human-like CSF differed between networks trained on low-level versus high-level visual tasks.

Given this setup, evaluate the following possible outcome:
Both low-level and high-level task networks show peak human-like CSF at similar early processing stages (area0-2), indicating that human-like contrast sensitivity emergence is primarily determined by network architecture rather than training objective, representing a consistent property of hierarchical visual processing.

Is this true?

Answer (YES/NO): NO